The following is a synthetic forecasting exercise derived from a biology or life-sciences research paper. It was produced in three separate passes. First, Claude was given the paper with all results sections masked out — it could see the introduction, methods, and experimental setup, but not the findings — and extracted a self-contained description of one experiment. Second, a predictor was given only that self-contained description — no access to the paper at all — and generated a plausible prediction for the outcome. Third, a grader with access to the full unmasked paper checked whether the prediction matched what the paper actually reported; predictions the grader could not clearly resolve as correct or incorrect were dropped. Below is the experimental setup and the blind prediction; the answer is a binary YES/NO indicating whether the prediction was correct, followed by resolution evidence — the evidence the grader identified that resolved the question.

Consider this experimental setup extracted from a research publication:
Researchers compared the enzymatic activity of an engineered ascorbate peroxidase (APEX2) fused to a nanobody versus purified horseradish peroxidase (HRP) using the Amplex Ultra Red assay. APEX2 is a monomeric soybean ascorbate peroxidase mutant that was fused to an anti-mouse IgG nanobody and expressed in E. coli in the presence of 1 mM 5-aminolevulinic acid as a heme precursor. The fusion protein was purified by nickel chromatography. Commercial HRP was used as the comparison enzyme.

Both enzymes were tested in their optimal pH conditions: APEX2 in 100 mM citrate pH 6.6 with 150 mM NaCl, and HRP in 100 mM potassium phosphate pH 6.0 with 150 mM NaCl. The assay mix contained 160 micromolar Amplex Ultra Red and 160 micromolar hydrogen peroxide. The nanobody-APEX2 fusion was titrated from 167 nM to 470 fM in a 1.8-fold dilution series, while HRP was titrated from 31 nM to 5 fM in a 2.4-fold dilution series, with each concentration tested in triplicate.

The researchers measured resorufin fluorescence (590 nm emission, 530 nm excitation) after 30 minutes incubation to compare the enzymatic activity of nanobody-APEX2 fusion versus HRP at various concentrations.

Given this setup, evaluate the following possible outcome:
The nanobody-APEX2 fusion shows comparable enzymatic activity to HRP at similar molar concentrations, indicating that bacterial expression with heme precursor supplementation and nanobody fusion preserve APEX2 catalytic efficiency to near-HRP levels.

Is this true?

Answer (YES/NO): YES